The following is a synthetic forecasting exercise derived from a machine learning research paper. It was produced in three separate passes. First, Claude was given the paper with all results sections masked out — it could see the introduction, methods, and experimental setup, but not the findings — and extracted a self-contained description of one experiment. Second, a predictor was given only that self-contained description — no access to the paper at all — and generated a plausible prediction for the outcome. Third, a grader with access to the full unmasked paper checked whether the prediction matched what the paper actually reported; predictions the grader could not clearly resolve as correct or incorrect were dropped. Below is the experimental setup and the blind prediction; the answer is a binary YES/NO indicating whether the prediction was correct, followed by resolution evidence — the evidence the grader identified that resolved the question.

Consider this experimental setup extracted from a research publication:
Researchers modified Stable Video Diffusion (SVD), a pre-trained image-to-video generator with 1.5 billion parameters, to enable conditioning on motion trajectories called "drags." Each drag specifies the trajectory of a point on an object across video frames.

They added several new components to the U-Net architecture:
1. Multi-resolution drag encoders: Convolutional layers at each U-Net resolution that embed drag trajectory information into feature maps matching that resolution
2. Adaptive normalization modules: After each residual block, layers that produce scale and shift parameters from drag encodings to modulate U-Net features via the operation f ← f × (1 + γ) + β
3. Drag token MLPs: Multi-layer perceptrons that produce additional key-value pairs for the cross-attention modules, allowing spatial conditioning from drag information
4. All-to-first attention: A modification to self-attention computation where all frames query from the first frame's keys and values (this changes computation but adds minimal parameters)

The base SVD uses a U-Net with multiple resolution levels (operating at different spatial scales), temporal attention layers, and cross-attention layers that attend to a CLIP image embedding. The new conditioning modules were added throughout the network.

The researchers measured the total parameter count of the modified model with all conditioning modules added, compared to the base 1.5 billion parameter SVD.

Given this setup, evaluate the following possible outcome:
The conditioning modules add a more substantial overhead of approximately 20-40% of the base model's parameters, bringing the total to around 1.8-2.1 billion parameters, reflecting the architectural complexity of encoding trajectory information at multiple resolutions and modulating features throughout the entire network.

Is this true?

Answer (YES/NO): NO